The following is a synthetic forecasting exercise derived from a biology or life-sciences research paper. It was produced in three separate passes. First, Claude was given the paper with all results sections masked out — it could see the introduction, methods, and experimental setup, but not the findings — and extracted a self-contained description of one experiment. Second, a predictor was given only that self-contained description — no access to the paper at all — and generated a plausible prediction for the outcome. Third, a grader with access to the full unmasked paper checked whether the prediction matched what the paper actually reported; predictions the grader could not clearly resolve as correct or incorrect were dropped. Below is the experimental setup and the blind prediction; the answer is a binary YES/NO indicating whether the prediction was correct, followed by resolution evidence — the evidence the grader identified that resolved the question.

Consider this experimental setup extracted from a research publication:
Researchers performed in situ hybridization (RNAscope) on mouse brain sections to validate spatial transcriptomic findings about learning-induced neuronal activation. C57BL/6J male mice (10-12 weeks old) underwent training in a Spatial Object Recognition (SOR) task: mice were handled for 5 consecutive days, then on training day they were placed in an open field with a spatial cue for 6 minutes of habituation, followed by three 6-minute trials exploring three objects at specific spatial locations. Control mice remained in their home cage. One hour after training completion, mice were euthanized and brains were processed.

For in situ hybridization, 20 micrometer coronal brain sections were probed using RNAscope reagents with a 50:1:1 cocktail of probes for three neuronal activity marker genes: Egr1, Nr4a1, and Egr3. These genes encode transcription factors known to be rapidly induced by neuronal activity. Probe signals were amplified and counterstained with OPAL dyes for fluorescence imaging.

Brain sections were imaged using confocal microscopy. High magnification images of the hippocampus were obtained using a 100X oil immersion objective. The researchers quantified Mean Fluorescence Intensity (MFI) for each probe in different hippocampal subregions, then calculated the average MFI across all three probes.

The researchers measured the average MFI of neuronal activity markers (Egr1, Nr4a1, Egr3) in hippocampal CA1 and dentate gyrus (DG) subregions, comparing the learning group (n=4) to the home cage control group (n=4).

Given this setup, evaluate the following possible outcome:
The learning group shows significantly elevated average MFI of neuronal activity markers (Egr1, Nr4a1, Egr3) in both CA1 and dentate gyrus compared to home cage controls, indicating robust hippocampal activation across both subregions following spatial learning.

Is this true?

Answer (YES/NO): NO